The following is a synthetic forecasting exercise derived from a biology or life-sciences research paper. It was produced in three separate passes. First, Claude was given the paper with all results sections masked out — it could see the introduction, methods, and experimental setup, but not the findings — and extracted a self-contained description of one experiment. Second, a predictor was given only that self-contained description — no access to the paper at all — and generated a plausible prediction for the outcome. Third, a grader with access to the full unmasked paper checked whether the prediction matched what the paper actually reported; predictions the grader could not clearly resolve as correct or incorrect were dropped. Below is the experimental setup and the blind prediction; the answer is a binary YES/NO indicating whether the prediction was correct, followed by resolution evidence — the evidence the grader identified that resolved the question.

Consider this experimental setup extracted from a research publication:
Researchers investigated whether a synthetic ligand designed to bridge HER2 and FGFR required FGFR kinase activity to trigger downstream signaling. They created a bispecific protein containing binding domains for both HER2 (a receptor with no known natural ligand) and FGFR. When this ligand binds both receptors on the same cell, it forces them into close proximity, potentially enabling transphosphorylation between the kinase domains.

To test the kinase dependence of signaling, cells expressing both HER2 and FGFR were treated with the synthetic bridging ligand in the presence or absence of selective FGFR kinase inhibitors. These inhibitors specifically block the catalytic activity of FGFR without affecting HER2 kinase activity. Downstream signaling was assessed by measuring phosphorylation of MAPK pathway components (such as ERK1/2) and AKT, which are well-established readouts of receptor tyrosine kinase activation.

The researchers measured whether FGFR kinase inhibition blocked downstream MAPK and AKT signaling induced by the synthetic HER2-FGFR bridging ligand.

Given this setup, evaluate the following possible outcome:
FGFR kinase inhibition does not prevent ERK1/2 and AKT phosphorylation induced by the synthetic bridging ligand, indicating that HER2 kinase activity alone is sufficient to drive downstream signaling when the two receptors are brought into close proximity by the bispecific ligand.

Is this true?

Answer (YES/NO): NO